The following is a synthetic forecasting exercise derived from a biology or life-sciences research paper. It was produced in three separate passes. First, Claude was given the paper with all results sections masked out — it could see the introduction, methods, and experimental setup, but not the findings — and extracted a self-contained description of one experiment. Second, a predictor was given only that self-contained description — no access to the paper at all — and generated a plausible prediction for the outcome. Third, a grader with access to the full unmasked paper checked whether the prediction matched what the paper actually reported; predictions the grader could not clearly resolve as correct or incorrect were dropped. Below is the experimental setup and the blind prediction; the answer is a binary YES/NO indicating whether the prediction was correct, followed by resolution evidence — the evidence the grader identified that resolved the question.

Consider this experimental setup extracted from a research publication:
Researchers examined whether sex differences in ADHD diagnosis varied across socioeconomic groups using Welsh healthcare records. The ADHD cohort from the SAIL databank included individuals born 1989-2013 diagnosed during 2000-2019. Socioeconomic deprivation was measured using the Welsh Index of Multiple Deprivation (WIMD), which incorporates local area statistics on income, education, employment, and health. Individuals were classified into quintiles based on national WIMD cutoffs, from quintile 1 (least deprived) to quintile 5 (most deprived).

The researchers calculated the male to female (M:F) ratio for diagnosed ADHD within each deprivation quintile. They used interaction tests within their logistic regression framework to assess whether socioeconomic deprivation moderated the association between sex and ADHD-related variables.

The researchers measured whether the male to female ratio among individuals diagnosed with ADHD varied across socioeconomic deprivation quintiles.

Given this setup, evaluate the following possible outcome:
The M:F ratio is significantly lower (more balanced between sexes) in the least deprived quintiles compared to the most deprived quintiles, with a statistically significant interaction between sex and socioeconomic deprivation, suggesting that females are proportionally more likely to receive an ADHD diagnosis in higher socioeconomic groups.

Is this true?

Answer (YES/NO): NO